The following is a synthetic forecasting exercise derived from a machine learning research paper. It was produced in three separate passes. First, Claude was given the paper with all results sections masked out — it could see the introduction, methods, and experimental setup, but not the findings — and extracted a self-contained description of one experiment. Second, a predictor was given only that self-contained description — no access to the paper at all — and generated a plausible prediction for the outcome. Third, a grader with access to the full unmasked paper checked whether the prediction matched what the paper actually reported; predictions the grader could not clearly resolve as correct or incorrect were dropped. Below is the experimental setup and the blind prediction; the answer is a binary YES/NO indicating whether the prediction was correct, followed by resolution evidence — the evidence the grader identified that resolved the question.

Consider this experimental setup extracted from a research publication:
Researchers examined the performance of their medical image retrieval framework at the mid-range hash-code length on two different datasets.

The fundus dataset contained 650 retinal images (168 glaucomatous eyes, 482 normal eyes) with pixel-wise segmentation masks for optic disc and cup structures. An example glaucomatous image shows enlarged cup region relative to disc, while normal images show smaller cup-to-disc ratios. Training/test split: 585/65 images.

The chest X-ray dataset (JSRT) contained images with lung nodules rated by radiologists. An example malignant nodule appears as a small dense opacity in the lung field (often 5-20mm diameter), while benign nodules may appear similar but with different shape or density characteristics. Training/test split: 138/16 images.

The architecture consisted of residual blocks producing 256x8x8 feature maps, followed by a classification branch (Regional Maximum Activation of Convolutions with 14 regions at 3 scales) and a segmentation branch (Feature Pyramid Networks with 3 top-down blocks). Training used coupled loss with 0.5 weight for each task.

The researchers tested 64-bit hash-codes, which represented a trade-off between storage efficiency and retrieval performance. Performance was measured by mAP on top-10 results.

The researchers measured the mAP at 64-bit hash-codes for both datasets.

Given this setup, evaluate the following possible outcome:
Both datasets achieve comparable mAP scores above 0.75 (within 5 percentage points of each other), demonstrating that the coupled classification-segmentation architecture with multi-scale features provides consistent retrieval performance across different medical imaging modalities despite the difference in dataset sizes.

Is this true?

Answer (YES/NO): NO